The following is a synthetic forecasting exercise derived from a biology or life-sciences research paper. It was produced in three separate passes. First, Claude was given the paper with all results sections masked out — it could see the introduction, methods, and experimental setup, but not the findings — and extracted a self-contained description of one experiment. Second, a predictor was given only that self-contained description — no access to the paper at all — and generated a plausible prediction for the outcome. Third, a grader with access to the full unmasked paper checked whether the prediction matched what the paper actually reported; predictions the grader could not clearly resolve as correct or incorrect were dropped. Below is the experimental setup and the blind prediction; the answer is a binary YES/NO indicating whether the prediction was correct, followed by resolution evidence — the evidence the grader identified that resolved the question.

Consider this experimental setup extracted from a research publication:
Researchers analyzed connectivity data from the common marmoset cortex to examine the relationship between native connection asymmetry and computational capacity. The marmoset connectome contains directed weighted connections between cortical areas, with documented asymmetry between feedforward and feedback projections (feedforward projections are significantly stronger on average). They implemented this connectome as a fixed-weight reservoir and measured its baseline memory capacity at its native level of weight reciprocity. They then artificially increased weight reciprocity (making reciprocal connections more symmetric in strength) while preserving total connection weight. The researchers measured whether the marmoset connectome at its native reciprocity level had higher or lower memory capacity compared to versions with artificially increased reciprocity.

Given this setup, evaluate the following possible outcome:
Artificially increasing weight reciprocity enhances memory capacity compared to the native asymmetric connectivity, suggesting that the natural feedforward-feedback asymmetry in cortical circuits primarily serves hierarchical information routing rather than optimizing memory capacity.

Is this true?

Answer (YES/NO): NO